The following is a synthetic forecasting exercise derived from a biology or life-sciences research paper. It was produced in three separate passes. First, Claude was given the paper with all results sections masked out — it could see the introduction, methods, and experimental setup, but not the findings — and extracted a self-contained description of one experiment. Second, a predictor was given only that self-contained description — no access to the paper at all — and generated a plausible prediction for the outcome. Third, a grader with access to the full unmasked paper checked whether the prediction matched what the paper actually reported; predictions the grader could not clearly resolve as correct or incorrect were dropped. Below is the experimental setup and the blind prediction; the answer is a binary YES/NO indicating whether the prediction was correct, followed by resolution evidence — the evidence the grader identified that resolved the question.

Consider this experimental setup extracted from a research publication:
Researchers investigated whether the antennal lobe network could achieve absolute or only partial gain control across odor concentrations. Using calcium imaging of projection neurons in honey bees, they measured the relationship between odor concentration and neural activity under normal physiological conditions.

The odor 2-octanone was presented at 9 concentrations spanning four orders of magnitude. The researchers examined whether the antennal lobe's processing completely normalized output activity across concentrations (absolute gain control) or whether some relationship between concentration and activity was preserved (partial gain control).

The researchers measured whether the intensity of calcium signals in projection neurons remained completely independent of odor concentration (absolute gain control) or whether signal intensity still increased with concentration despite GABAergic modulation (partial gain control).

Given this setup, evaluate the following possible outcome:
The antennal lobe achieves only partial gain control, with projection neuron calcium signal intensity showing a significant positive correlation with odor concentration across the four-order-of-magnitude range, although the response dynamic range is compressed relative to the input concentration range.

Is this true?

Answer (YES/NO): YES